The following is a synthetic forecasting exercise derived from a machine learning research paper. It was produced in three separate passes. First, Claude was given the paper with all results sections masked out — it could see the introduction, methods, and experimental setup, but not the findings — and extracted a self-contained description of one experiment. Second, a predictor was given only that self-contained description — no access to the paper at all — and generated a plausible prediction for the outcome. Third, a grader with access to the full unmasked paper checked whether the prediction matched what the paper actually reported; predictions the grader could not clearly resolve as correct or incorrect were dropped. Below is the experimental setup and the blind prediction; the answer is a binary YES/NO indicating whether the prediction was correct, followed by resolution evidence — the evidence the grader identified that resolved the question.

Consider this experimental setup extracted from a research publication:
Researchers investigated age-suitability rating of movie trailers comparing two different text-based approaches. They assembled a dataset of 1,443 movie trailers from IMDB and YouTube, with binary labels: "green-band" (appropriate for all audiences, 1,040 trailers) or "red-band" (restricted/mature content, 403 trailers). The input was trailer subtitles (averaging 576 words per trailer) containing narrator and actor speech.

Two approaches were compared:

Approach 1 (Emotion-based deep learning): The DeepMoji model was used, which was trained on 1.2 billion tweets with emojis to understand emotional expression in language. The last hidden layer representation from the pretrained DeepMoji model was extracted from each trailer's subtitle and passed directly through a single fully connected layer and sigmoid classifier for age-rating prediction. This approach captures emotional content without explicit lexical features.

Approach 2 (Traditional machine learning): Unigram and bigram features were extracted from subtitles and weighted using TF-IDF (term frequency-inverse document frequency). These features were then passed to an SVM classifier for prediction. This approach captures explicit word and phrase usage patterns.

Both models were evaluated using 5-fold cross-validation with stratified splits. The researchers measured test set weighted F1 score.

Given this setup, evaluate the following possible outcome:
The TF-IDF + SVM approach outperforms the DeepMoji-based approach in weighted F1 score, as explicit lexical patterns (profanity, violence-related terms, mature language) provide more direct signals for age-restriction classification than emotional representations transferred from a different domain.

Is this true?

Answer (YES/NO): YES